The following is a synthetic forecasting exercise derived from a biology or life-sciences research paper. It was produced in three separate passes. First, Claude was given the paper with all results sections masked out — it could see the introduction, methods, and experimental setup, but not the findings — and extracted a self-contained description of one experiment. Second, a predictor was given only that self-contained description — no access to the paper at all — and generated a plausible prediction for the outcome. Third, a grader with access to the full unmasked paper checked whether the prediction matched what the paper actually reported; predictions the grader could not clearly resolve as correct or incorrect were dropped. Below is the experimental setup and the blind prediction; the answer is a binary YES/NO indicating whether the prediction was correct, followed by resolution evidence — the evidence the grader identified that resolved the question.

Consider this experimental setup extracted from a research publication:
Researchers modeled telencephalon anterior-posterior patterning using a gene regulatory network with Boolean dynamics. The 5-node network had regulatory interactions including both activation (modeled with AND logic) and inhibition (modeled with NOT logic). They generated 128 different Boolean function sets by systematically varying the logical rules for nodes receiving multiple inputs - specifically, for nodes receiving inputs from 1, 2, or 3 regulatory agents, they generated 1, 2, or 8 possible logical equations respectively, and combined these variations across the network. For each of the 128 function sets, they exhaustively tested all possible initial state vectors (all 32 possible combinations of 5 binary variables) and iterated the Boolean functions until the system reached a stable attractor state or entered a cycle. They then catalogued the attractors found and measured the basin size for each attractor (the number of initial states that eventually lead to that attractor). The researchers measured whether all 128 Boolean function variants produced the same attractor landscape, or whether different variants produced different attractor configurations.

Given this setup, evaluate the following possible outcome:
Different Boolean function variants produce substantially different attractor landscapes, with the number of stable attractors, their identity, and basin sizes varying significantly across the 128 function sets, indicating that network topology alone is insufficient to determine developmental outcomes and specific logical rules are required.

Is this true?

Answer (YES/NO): NO